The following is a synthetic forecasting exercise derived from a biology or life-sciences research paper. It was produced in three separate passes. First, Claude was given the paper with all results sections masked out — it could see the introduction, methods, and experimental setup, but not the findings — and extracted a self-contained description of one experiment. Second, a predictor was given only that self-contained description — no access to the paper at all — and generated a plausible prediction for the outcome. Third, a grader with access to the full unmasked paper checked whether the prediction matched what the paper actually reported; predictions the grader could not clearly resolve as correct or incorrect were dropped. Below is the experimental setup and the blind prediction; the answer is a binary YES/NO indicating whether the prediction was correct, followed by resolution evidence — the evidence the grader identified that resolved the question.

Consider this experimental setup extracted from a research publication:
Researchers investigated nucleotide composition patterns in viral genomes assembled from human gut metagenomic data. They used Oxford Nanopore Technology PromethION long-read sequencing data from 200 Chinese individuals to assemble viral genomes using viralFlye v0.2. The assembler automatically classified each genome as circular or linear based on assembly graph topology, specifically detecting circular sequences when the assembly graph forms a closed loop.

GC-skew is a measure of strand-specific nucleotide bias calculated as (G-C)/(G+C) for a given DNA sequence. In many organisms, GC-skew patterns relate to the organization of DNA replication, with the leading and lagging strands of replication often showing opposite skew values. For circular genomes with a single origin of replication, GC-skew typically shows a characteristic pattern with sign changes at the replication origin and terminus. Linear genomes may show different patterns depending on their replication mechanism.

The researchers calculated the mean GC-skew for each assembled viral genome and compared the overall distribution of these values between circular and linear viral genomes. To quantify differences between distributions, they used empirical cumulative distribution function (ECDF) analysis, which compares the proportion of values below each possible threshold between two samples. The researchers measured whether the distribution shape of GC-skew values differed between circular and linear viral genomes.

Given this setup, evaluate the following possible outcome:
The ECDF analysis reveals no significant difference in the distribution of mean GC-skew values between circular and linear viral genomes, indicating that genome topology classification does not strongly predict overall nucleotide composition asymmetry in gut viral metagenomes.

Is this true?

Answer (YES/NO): NO